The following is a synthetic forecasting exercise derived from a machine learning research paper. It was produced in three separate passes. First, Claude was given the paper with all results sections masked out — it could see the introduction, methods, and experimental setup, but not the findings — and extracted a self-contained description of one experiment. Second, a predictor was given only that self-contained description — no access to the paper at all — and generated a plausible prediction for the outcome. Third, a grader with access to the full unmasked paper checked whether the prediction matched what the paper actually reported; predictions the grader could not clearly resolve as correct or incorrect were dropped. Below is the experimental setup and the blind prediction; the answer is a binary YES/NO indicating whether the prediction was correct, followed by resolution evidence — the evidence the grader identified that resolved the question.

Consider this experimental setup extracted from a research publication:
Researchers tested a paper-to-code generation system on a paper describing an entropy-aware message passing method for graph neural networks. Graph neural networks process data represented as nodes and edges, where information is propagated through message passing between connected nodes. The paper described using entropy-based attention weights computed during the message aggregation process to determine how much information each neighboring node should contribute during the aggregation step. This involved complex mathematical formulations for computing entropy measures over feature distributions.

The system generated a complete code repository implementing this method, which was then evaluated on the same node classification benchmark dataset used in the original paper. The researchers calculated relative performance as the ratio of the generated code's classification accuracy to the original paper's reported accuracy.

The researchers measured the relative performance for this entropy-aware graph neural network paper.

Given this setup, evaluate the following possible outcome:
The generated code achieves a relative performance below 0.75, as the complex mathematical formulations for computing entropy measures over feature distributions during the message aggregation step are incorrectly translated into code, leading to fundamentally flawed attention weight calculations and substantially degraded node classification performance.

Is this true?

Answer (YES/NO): NO